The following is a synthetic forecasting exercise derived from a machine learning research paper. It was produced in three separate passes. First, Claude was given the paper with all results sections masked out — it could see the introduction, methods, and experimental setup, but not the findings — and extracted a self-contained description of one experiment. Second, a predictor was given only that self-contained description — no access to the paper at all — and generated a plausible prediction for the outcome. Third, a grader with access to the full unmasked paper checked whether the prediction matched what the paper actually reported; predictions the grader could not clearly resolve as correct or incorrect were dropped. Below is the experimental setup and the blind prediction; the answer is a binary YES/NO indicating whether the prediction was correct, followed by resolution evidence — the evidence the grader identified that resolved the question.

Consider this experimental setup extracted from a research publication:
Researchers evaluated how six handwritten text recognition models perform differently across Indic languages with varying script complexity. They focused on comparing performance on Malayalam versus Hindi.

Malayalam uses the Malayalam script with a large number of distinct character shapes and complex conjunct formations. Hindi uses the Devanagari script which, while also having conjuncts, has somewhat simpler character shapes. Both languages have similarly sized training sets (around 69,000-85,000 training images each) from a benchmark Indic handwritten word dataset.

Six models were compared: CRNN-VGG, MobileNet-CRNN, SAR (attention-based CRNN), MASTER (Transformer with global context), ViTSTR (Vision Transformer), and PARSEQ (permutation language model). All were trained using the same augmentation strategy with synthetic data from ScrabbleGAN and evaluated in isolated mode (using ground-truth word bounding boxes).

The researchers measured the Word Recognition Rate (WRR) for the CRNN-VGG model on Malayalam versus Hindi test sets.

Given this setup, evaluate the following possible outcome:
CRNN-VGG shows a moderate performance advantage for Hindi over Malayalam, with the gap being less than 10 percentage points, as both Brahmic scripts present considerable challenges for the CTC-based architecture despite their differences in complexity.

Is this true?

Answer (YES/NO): NO